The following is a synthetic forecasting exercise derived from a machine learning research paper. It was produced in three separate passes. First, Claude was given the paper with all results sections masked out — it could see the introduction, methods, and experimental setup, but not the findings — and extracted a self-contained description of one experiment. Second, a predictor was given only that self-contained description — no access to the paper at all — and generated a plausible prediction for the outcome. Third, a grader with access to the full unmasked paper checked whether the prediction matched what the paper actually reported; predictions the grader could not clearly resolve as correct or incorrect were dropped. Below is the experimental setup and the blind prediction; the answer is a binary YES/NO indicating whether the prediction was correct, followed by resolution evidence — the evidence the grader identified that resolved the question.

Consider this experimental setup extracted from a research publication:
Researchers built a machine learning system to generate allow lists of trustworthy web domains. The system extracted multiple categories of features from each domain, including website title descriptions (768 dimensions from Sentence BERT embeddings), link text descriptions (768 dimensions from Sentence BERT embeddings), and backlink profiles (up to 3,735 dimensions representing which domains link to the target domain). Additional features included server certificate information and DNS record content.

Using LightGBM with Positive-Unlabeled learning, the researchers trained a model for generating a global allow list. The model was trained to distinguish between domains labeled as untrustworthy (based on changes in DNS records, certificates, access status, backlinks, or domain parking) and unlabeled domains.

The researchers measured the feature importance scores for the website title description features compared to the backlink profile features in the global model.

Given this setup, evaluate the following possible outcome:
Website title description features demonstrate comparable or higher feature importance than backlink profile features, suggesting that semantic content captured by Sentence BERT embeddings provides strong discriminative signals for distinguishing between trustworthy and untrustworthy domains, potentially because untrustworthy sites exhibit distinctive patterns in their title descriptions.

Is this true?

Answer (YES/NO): YES